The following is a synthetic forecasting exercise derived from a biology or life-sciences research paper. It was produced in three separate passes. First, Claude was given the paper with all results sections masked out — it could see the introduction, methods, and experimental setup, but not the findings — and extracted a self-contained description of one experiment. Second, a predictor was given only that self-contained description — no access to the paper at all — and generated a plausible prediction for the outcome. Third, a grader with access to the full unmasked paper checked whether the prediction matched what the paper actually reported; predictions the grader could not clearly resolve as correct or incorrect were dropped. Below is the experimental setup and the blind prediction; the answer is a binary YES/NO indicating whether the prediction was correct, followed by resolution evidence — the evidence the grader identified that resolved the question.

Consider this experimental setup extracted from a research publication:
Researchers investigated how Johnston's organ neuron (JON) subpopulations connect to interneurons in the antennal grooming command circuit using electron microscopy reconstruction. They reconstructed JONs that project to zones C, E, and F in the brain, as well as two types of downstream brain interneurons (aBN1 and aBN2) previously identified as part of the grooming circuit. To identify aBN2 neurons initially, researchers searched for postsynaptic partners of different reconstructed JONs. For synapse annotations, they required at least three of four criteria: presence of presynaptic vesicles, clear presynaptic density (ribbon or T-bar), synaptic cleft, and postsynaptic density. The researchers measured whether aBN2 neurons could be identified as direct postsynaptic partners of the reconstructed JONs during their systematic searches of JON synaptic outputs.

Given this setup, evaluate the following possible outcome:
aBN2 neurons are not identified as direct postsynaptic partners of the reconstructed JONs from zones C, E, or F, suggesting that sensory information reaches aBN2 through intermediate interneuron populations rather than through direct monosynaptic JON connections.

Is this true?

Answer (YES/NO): NO